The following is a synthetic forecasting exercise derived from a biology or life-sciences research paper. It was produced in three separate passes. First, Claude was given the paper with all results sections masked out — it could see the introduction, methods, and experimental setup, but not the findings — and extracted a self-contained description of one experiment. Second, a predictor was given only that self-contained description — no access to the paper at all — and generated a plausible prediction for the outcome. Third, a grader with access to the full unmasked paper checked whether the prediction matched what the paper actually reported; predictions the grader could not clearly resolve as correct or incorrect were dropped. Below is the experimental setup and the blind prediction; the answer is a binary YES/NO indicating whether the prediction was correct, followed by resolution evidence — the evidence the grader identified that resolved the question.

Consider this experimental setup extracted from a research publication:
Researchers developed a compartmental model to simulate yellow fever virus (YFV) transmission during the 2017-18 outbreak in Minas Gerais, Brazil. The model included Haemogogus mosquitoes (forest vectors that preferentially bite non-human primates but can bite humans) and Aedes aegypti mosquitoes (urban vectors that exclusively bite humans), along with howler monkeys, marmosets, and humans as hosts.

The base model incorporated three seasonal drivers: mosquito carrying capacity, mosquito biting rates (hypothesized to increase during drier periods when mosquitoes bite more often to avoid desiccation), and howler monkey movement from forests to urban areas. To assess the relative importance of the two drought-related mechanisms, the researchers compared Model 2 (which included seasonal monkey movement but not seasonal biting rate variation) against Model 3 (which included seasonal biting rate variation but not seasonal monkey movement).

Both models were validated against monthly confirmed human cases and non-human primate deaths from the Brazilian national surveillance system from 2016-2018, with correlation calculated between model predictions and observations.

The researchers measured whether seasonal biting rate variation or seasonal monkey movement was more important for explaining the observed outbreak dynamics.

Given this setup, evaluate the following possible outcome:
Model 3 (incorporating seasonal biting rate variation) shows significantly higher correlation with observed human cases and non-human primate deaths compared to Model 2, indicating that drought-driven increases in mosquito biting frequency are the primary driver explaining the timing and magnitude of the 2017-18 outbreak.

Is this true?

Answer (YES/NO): NO